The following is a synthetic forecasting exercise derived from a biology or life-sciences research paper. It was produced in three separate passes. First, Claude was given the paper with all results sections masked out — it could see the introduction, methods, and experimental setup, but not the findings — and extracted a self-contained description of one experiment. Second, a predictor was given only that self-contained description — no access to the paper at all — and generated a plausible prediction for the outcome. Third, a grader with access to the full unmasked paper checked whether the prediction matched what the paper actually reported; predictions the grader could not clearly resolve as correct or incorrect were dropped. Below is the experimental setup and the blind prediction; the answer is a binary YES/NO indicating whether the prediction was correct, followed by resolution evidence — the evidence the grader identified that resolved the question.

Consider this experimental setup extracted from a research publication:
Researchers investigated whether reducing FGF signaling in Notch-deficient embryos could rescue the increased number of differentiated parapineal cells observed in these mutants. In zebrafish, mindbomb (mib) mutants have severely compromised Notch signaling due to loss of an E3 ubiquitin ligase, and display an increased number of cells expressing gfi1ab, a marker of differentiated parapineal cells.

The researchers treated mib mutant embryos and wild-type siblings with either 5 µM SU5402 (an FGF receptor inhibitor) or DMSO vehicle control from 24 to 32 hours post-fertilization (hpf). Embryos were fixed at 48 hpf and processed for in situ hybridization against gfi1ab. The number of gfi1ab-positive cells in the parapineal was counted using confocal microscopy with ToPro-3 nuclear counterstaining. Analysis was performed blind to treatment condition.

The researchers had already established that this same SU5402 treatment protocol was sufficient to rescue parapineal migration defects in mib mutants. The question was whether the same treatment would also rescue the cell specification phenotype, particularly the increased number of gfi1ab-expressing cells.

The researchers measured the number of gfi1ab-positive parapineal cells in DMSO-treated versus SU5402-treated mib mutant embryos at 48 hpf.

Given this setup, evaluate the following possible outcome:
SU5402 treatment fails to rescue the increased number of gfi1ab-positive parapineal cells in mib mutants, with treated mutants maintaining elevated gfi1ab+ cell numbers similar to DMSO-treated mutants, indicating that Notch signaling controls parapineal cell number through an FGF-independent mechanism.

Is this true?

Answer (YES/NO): YES